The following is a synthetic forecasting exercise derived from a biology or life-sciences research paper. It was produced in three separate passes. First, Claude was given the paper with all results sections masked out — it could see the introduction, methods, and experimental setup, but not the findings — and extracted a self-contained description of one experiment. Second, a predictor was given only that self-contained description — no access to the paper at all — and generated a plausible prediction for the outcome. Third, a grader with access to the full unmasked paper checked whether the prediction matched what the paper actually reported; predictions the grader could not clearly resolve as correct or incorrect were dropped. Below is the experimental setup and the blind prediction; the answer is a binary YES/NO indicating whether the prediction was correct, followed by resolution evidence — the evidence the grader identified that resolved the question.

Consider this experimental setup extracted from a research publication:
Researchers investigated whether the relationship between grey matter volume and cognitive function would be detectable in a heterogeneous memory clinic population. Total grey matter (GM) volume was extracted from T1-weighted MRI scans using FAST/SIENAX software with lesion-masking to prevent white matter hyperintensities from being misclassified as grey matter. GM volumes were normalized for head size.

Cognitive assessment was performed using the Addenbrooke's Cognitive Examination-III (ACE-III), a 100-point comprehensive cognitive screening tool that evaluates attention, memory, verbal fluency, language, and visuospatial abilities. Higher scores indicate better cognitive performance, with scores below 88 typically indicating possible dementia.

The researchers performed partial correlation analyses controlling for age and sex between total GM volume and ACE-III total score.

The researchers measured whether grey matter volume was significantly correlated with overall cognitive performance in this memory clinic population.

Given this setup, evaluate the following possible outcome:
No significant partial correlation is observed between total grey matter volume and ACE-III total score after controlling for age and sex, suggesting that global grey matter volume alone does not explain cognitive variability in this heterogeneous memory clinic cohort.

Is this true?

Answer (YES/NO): NO